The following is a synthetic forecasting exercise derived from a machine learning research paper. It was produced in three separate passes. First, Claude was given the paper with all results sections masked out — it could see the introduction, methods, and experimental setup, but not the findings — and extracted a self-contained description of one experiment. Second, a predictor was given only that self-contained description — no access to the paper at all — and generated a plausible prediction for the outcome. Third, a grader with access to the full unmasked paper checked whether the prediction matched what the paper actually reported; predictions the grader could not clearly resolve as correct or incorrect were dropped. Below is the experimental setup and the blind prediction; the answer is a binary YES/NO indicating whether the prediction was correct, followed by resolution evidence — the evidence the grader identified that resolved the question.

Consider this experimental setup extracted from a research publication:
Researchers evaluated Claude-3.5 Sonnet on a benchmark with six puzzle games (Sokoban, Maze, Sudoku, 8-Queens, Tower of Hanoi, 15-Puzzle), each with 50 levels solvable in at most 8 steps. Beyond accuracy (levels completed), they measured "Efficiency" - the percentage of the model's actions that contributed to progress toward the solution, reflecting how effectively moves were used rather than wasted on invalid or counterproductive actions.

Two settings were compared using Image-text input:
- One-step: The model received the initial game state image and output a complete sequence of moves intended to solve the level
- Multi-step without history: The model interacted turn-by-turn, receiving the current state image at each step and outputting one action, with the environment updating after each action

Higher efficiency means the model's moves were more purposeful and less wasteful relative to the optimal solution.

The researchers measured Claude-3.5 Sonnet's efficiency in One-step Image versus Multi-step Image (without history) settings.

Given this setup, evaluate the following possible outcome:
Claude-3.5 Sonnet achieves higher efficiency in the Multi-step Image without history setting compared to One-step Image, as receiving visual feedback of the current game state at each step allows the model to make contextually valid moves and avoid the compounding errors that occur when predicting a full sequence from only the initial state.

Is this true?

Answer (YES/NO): NO